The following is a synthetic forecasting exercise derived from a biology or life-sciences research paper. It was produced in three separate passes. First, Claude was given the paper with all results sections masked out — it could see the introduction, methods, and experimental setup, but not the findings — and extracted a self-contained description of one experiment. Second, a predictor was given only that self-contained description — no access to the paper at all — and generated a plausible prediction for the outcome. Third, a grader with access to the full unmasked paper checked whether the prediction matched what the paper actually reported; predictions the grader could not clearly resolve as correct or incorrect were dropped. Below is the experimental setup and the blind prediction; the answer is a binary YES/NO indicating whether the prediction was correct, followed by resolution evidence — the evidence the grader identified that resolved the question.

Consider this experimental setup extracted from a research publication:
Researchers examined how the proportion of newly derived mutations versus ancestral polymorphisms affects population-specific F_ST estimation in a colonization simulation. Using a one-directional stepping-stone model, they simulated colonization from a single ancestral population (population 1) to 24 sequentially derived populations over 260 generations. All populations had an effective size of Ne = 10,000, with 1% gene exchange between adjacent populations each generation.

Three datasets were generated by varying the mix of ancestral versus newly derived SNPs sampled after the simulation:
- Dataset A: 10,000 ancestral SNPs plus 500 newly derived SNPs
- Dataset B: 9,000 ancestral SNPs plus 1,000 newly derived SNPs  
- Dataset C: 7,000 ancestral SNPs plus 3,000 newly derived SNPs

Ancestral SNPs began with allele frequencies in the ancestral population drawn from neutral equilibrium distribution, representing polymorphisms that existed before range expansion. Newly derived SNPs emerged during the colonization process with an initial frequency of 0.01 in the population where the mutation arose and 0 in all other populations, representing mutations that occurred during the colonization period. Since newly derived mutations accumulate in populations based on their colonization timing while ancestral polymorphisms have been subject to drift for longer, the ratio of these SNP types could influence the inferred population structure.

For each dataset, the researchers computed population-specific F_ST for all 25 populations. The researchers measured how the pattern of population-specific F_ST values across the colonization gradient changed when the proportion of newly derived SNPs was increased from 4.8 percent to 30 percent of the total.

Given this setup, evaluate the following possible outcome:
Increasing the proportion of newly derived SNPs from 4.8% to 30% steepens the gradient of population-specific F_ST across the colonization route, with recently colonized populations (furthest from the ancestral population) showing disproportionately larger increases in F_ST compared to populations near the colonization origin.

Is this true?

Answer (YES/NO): NO